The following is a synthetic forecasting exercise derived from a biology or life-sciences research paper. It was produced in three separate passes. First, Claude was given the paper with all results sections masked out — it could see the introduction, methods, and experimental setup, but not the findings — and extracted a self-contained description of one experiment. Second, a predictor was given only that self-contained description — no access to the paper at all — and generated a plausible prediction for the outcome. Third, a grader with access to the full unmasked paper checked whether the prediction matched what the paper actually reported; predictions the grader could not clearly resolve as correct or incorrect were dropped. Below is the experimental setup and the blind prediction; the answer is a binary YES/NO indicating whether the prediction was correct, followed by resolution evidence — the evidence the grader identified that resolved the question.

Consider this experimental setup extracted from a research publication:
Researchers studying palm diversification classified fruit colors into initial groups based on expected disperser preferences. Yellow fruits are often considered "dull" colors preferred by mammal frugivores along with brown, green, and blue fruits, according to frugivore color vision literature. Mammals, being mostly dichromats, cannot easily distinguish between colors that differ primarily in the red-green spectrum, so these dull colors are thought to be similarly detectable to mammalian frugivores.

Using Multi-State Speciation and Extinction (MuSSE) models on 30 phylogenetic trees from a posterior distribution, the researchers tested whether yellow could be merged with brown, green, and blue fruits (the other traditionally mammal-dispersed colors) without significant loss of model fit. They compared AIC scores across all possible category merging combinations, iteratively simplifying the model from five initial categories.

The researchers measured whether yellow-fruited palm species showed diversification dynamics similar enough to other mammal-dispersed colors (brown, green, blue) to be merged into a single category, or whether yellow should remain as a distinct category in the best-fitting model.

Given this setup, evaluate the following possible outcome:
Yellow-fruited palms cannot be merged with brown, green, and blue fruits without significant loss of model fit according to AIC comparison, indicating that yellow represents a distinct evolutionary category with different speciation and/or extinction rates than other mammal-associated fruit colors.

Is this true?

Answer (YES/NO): YES